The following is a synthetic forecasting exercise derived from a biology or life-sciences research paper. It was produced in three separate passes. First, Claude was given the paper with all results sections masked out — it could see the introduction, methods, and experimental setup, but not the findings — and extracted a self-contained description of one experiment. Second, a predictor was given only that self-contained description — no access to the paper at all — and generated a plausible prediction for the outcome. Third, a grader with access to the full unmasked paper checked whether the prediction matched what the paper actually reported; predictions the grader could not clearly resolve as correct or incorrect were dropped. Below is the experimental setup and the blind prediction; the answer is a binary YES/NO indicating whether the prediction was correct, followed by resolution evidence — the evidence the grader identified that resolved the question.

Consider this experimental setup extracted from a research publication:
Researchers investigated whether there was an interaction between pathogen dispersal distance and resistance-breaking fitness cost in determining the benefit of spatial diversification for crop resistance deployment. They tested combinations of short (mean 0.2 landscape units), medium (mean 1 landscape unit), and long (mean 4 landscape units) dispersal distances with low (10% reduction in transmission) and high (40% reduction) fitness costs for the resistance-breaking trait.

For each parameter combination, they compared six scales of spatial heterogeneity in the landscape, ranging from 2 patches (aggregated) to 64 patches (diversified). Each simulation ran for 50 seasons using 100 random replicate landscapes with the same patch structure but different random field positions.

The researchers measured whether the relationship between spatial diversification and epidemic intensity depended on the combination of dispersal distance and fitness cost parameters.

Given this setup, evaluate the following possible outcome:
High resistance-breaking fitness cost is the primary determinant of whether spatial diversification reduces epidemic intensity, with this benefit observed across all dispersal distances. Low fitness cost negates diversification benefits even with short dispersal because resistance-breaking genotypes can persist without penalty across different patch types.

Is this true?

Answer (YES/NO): NO